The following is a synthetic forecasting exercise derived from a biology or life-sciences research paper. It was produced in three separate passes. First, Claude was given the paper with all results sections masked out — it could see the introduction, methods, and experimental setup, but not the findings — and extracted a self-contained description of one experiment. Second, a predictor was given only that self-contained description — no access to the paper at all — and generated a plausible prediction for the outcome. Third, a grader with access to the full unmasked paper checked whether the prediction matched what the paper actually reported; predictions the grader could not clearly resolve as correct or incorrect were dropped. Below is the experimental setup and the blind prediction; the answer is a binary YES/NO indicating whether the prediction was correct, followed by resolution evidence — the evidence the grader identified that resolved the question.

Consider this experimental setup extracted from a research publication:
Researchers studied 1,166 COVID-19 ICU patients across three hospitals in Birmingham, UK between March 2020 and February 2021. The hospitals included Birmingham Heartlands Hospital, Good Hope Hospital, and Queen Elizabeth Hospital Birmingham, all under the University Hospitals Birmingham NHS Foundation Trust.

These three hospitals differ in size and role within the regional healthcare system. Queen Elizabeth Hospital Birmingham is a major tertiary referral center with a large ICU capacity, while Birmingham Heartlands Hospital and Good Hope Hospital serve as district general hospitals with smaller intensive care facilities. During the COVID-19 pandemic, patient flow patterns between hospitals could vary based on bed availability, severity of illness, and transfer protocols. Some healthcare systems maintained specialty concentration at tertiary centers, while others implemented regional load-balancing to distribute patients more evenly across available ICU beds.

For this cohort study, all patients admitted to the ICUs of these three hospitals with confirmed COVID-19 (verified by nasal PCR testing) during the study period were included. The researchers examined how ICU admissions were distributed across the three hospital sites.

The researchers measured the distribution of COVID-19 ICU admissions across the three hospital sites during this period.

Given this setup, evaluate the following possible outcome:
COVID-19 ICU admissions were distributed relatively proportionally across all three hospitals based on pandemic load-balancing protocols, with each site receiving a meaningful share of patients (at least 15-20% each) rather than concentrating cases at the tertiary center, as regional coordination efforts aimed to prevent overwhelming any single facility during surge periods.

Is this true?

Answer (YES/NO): NO